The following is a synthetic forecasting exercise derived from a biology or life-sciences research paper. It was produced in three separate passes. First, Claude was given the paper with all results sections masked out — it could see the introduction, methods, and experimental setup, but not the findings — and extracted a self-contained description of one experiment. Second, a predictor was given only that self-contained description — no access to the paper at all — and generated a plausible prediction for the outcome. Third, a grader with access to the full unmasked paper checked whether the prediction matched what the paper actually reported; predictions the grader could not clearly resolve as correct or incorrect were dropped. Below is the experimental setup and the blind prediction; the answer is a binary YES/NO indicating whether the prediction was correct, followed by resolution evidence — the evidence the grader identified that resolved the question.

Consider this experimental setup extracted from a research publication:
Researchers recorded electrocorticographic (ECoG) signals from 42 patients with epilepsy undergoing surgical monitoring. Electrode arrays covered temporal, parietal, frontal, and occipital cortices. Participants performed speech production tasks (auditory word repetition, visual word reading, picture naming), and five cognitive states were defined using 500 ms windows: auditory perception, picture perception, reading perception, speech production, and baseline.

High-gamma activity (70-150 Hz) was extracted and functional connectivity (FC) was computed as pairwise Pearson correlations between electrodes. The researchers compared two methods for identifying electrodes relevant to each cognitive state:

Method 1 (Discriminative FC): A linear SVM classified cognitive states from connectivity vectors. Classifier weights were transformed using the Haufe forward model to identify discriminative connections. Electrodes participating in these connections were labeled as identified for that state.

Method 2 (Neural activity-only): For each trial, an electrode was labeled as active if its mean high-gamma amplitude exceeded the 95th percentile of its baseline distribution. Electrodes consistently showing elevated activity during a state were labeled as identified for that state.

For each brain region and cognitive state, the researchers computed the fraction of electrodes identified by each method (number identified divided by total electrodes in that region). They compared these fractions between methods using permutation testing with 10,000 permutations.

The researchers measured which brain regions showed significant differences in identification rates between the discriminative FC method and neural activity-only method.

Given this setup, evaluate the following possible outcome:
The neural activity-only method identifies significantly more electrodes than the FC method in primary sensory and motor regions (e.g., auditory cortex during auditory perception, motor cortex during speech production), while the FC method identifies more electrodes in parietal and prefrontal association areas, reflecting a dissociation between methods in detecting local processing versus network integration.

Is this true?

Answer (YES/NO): NO